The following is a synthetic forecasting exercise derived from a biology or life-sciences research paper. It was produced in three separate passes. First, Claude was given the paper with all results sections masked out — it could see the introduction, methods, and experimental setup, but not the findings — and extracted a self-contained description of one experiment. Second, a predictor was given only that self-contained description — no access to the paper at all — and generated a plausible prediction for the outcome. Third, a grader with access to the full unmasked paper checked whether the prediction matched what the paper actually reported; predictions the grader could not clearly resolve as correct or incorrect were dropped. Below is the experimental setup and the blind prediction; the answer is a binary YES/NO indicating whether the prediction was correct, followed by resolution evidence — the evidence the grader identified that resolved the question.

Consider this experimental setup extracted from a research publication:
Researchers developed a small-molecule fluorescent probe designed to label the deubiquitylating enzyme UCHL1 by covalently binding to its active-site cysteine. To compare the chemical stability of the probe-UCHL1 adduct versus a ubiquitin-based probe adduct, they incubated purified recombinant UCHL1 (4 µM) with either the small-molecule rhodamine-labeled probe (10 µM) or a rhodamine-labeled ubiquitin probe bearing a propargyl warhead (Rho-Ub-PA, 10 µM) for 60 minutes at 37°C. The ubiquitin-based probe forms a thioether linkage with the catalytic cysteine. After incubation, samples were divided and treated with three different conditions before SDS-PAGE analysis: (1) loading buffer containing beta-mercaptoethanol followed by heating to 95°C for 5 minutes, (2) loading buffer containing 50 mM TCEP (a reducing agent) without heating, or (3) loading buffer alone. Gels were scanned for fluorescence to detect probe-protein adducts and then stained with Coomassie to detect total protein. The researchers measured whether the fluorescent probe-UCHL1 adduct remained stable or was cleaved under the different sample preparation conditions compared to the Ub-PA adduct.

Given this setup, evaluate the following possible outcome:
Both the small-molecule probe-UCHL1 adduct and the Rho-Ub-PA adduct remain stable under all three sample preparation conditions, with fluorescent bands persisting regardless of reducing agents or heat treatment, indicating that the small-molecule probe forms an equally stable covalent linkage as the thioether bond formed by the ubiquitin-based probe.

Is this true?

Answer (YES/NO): NO